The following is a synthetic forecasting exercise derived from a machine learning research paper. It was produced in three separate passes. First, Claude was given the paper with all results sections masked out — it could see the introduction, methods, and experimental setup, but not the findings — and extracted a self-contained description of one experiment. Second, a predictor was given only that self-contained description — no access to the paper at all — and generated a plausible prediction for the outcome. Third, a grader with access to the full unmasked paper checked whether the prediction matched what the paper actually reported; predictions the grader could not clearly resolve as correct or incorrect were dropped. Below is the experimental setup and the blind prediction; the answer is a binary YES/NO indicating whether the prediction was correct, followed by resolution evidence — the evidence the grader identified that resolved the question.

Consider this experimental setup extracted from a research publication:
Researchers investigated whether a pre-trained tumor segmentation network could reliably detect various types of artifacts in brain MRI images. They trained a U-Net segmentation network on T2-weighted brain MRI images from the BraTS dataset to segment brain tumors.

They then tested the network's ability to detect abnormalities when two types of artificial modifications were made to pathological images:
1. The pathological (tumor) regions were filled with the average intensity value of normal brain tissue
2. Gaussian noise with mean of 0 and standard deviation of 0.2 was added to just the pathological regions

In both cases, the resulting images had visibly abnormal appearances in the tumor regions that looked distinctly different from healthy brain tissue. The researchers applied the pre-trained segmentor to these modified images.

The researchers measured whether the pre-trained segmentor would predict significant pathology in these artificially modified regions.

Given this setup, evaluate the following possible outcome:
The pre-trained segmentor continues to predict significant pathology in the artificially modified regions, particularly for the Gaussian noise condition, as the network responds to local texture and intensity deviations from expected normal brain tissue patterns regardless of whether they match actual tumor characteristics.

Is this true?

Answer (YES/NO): NO